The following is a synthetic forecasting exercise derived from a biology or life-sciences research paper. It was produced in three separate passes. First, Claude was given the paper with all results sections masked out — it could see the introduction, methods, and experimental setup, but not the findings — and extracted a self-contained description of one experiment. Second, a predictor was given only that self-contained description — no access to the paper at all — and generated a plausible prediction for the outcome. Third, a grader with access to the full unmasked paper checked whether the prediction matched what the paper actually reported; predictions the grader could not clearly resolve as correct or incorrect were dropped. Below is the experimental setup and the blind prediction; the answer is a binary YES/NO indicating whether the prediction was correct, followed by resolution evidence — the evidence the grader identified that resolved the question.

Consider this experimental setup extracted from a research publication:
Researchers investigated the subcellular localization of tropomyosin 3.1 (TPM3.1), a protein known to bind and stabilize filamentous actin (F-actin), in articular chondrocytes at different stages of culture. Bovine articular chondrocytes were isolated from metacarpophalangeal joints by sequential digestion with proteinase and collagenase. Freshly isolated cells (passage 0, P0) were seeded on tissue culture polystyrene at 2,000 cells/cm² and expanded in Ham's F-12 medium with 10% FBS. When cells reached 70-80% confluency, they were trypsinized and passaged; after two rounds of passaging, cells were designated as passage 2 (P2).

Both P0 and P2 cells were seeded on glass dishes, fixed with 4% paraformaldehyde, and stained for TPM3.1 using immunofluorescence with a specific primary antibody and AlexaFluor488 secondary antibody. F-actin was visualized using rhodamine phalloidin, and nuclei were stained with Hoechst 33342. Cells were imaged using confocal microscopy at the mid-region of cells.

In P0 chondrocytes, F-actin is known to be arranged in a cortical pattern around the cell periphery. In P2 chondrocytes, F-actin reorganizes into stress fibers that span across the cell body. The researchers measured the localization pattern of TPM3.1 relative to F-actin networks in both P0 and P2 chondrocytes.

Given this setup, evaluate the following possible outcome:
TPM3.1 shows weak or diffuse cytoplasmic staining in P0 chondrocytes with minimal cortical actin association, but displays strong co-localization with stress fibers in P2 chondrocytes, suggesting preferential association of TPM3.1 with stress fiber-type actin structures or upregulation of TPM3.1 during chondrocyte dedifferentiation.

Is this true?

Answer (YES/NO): NO